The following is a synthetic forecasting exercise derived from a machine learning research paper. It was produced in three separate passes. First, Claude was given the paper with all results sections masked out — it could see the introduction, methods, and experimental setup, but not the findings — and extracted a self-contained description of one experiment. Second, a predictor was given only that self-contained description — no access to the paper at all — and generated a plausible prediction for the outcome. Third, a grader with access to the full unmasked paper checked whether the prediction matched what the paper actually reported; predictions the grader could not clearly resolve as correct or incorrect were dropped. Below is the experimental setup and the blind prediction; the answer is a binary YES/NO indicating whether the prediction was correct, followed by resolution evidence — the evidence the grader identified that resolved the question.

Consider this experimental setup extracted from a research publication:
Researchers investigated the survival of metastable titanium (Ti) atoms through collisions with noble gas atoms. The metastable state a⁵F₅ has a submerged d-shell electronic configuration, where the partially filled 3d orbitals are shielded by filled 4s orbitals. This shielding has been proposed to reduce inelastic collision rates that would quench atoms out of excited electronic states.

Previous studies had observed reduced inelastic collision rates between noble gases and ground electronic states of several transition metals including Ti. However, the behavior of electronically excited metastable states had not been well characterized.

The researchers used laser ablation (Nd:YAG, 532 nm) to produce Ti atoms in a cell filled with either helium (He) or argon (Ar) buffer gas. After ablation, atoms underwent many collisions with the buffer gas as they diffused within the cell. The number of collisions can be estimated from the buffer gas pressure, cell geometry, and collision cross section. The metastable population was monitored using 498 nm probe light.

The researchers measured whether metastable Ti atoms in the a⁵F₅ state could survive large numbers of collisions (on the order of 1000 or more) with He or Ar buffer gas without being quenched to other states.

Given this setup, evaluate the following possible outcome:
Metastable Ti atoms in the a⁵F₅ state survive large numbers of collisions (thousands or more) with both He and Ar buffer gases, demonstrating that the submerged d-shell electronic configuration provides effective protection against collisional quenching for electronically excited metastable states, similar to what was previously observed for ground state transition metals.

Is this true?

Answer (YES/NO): YES